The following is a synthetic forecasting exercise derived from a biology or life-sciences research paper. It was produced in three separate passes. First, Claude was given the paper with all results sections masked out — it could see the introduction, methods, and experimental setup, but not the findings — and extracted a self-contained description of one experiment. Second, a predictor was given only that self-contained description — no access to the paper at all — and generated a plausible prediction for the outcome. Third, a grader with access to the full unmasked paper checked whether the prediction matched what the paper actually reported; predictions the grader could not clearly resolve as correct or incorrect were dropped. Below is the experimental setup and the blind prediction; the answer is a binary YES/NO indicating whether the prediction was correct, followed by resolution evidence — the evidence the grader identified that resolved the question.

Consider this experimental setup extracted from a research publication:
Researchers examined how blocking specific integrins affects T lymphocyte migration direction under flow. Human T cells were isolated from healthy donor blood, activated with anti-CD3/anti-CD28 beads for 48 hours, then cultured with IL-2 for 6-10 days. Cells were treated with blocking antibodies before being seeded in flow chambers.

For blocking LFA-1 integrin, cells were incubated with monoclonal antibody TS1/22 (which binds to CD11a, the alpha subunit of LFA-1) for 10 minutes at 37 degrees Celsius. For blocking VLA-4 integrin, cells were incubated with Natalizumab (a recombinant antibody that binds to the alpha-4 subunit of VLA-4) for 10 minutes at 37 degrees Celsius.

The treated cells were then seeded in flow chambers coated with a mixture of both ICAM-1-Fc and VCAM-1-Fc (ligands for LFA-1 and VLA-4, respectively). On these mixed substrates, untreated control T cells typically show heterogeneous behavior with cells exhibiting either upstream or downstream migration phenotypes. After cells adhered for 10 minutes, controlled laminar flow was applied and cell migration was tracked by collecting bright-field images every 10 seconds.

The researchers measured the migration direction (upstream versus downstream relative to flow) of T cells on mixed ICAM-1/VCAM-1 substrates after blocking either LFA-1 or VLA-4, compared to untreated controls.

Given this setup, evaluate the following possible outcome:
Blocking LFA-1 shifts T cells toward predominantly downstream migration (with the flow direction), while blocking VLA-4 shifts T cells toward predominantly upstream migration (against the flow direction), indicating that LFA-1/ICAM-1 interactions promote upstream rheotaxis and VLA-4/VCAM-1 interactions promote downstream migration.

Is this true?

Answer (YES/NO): YES